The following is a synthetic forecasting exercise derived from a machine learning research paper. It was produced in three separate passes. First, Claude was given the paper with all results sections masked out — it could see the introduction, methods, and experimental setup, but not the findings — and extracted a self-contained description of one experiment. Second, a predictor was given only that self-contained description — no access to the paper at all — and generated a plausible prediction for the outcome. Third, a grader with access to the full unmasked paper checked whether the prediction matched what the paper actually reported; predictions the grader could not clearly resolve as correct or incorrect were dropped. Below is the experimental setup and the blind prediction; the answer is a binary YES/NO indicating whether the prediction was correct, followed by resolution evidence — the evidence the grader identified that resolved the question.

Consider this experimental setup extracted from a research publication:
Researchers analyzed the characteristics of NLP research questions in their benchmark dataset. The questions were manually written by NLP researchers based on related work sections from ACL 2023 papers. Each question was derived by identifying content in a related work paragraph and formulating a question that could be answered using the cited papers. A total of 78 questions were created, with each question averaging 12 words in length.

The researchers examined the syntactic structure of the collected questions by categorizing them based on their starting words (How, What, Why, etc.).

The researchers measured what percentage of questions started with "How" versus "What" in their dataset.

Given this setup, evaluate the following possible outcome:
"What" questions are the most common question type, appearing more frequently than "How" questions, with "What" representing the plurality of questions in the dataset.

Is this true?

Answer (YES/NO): NO